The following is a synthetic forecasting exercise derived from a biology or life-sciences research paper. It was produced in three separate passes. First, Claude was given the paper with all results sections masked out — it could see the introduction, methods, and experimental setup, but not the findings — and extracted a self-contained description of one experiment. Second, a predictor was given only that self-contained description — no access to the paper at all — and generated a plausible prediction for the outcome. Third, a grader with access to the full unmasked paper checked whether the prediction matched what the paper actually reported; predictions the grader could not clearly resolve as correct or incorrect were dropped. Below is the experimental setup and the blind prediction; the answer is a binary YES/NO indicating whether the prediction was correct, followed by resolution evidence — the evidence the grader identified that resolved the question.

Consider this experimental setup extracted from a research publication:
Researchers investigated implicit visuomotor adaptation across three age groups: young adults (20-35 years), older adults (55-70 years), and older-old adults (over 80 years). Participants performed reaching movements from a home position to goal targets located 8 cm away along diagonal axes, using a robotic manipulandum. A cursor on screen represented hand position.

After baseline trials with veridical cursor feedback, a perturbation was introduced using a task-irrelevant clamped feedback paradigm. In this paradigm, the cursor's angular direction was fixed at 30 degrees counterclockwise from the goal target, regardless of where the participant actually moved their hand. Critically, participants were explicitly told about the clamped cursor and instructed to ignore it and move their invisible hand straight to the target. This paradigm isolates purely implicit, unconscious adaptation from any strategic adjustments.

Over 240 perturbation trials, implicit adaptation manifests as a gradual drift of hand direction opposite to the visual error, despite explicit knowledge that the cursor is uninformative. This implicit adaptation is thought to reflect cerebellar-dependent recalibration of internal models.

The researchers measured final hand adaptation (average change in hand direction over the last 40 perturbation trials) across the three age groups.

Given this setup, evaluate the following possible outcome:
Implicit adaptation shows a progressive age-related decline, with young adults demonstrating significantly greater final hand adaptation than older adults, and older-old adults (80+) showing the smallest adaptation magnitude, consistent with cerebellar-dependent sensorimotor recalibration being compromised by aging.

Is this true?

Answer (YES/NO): NO